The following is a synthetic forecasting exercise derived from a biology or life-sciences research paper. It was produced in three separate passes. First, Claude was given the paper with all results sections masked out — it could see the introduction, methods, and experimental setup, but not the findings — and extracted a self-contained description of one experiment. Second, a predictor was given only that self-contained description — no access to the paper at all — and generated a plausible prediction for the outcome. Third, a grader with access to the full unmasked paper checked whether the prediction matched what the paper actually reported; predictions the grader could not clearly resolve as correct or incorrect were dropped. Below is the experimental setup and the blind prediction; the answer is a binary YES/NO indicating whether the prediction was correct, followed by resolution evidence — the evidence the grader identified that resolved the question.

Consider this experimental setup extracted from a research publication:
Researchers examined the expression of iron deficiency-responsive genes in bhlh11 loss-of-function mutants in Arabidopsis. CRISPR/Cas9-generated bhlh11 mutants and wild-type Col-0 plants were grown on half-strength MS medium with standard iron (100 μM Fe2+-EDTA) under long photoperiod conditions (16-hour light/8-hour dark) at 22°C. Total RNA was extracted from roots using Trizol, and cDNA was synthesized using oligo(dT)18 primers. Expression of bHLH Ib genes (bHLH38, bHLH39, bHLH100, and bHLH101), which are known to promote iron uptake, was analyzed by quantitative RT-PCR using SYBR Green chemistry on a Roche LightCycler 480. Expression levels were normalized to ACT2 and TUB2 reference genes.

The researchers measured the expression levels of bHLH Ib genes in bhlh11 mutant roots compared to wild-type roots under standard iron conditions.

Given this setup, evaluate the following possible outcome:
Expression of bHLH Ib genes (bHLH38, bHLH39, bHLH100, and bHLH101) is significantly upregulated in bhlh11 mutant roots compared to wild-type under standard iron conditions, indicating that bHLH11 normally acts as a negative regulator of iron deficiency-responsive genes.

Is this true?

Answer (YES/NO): YES